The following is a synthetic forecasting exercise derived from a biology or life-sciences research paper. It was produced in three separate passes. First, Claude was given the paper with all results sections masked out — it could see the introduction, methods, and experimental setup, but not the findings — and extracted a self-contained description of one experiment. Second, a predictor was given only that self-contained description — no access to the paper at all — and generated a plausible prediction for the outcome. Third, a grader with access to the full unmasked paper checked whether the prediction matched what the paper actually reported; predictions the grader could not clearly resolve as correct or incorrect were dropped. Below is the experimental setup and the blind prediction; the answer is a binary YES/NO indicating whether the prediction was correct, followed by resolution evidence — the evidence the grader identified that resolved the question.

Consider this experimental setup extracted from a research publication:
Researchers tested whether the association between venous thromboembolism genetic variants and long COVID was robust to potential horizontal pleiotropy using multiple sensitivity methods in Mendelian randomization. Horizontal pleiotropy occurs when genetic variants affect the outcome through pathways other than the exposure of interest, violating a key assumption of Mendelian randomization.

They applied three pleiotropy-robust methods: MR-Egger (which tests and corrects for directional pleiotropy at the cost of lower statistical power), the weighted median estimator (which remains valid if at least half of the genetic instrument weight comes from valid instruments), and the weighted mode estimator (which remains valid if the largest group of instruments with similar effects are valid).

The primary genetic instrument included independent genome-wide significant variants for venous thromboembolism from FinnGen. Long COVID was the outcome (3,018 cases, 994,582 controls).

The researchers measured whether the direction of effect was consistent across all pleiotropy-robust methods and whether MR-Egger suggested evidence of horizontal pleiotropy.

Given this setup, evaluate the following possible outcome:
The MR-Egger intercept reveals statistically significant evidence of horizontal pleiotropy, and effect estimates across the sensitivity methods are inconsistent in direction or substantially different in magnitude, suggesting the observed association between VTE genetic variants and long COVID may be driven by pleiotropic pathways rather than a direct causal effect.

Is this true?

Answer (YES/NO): NO